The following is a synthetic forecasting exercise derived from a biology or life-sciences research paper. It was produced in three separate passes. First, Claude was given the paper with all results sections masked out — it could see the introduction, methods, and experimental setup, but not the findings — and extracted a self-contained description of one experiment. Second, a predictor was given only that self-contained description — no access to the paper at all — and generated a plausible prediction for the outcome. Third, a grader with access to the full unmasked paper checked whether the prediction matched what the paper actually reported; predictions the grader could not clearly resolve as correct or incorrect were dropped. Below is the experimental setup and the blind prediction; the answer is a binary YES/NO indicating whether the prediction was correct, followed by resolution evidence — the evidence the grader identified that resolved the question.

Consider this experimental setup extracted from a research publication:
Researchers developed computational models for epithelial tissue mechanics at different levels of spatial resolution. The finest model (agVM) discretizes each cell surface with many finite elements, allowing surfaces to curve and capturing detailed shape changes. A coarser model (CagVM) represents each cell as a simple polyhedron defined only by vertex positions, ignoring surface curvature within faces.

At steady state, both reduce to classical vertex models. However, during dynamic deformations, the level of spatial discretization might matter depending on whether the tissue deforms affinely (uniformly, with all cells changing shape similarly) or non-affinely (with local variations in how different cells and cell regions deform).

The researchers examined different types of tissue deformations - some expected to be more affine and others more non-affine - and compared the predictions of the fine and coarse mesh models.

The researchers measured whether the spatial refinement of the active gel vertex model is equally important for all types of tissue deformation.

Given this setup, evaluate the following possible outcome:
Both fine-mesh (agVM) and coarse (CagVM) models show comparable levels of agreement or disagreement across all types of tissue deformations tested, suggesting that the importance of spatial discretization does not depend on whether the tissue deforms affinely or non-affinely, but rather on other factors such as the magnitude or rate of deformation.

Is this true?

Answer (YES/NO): NO